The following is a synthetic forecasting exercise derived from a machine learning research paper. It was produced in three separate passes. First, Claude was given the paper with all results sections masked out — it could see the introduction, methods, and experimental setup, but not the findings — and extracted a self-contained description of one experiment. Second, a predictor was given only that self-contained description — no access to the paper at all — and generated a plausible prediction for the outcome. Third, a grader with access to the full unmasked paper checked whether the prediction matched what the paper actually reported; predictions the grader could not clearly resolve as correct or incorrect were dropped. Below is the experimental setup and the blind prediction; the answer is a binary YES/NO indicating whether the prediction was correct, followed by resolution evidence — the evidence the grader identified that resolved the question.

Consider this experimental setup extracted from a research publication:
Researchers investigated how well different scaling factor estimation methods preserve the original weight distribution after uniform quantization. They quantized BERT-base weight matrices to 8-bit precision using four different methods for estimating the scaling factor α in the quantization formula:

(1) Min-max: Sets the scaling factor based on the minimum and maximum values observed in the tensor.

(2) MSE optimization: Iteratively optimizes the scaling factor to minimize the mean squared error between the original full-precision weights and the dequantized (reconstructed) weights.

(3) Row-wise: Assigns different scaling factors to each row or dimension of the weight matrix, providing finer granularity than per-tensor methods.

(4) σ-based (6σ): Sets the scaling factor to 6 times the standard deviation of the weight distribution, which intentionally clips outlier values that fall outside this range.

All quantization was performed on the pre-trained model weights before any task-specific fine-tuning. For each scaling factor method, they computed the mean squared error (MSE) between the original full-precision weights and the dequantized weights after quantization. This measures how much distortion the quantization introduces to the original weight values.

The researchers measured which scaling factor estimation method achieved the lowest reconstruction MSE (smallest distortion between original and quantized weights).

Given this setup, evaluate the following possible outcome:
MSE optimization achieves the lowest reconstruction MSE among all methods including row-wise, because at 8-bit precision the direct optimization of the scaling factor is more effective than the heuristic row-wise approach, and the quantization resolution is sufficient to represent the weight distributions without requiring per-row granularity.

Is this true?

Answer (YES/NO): NO